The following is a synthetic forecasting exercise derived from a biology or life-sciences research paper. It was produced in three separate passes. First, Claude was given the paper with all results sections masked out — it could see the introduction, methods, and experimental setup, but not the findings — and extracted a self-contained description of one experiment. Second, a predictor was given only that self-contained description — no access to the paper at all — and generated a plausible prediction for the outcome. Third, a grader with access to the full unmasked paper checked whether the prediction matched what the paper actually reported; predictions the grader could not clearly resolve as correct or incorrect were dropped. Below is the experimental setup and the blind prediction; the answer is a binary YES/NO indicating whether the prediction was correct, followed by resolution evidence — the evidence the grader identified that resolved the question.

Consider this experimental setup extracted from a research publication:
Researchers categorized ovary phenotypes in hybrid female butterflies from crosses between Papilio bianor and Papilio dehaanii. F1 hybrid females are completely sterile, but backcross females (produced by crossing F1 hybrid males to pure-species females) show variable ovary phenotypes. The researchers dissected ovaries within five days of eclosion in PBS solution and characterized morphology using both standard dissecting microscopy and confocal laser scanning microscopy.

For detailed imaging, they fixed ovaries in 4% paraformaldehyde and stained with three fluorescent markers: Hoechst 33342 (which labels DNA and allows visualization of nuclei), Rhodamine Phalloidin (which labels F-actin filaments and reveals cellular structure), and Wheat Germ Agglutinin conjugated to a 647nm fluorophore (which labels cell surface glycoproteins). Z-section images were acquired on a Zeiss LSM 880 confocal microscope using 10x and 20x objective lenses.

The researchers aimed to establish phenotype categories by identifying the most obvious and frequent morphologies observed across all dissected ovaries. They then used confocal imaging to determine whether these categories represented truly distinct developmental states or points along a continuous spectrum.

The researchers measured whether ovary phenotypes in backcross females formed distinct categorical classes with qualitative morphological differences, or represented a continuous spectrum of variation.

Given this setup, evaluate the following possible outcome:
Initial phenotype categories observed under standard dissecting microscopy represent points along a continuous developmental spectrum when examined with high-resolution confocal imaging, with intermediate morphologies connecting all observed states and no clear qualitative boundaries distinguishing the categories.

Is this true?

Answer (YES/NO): NO